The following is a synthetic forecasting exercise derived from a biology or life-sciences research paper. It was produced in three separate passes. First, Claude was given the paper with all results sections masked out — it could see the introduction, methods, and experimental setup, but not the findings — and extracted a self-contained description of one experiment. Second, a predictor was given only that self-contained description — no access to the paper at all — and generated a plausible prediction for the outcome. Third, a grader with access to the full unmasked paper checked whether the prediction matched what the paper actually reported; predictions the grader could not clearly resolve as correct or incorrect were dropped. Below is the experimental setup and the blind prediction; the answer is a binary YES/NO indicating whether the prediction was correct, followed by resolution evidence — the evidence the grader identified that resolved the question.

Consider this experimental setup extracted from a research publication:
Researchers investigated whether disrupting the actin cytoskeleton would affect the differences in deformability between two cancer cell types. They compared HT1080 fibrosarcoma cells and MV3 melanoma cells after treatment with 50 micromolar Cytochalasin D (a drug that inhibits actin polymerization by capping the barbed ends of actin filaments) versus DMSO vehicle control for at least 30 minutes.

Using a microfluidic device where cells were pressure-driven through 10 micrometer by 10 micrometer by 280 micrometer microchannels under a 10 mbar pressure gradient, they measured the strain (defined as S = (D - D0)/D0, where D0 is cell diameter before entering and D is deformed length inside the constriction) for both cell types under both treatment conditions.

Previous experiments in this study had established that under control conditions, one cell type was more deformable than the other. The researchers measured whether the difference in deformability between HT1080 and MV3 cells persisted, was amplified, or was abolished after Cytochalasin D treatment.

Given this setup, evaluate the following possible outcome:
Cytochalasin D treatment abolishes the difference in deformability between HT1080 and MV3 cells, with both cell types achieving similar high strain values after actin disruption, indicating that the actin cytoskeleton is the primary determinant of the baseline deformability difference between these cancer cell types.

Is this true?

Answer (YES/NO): NO